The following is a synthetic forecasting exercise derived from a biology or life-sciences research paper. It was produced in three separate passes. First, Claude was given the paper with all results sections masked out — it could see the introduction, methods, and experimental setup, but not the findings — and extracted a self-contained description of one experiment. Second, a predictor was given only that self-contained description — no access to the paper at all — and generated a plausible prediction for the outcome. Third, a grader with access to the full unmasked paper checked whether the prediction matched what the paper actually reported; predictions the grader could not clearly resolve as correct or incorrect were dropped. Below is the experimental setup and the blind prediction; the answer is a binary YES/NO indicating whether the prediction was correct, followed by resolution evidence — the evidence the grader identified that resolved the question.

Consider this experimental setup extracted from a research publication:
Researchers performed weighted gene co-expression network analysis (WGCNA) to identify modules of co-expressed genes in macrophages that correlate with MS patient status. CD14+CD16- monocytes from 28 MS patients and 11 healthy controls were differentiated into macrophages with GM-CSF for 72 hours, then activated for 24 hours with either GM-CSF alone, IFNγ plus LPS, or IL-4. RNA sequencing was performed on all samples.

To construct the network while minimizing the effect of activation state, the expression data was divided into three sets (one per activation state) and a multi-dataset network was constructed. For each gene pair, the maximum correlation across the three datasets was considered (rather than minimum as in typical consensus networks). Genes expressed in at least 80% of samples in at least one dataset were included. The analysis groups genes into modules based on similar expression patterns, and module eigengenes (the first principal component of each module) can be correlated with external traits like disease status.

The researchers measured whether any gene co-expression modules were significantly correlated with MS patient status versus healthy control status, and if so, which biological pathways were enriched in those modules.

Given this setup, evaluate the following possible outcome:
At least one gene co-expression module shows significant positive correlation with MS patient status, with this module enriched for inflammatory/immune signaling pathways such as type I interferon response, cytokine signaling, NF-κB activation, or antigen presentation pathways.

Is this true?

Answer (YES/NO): NO